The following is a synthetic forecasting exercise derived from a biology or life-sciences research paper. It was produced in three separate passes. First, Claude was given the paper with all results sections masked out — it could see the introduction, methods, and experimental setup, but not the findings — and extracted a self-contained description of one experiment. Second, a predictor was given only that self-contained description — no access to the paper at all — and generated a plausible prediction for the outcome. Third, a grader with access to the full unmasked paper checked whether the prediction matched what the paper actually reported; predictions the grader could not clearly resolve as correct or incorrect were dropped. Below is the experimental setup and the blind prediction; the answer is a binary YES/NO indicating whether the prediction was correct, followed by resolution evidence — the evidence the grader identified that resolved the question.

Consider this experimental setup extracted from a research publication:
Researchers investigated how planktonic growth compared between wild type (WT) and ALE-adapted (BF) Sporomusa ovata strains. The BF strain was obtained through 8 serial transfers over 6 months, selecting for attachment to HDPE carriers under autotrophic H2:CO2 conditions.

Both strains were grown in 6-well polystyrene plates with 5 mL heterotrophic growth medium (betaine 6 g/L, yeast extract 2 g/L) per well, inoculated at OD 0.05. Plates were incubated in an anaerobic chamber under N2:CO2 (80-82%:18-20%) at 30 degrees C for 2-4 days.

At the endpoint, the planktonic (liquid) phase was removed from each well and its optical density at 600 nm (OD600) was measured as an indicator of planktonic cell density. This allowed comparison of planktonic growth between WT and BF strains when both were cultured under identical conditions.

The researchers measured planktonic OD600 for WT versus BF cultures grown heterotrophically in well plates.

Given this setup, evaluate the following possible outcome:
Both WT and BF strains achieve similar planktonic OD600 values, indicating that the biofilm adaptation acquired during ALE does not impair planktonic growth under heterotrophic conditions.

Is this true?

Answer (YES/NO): NO